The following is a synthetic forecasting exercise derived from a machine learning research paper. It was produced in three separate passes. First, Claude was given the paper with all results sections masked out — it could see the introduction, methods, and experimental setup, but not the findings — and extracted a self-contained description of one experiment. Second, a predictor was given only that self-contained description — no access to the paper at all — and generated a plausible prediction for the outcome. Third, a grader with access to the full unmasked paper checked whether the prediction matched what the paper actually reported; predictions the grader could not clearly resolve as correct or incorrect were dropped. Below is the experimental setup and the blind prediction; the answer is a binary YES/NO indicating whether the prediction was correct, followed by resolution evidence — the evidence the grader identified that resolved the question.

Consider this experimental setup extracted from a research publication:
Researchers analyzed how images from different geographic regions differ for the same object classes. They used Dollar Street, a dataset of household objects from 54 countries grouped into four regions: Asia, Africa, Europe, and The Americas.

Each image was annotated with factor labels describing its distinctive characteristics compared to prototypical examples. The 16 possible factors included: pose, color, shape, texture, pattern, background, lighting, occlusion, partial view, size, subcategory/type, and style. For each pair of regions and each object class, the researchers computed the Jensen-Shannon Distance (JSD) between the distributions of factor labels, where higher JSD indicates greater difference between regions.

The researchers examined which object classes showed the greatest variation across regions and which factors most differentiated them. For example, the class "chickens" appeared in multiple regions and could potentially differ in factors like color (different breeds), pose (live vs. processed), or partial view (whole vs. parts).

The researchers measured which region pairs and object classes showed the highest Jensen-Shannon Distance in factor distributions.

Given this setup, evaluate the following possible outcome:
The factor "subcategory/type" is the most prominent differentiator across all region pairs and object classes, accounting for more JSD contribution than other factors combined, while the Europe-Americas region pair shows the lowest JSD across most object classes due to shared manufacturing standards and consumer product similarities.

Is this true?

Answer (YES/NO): NO